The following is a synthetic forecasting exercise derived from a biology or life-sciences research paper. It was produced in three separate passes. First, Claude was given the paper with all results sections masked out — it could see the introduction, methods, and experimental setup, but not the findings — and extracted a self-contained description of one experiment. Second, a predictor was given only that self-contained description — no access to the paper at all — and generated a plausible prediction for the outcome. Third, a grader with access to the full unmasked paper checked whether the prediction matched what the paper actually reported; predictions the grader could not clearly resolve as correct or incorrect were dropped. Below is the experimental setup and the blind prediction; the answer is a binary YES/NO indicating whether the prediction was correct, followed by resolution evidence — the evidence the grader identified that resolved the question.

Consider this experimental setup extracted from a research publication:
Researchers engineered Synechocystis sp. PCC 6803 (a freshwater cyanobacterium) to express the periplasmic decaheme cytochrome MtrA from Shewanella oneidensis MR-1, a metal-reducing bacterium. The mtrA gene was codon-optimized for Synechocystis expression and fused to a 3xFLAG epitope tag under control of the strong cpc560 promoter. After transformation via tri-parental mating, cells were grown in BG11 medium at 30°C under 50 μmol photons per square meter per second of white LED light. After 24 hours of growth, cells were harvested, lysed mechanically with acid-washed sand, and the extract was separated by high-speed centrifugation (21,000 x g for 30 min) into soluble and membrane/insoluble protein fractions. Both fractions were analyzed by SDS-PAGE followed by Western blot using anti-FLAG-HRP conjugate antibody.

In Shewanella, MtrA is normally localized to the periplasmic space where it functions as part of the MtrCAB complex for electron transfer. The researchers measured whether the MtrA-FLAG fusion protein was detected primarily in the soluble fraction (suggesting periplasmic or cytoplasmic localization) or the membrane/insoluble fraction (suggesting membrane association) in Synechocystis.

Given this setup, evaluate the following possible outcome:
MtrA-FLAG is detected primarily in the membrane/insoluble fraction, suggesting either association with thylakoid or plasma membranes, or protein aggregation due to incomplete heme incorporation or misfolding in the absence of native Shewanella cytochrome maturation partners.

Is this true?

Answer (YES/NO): YES